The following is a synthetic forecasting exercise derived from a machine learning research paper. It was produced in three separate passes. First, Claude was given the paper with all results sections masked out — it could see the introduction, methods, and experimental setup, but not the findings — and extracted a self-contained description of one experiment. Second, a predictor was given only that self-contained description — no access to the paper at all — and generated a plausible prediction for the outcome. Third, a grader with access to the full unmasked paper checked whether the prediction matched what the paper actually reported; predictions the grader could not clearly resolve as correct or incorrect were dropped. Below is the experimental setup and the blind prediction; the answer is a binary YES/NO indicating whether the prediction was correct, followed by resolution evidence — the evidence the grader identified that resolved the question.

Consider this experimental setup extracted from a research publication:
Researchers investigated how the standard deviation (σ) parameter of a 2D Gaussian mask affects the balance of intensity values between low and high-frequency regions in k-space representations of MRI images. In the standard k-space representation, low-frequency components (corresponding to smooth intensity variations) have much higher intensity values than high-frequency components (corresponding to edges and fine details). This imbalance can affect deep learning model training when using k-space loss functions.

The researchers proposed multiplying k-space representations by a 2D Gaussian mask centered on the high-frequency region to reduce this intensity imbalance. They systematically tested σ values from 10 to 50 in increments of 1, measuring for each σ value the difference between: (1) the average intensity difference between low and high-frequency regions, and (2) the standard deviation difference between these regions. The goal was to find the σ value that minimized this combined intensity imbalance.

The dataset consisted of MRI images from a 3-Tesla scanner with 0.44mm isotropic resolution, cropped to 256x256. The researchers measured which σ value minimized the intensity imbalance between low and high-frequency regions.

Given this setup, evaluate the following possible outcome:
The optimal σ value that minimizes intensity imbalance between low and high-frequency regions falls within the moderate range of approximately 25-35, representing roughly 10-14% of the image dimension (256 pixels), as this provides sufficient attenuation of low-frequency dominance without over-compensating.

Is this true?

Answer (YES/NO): YES